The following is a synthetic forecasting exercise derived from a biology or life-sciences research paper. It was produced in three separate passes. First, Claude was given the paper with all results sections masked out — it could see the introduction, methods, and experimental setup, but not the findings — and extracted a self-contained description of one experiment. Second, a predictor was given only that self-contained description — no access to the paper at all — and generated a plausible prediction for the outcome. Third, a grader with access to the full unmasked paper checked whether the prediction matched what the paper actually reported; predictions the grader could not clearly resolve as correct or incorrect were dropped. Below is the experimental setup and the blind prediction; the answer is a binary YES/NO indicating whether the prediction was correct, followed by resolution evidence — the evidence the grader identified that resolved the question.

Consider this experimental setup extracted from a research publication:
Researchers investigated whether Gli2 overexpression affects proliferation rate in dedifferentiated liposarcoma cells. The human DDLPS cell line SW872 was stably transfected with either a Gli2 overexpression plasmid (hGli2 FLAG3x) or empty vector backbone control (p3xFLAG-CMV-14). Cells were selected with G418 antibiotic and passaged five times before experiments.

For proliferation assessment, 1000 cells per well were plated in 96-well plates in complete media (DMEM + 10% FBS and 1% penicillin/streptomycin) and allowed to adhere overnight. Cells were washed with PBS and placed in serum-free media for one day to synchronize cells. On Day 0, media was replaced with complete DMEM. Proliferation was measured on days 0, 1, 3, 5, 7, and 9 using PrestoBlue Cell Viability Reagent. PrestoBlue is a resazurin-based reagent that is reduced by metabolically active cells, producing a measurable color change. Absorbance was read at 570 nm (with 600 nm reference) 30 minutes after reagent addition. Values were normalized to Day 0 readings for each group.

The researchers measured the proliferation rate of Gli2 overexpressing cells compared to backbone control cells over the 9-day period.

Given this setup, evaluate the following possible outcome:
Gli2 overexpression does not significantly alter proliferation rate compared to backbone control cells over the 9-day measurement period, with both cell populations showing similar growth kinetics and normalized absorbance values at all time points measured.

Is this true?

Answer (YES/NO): NO